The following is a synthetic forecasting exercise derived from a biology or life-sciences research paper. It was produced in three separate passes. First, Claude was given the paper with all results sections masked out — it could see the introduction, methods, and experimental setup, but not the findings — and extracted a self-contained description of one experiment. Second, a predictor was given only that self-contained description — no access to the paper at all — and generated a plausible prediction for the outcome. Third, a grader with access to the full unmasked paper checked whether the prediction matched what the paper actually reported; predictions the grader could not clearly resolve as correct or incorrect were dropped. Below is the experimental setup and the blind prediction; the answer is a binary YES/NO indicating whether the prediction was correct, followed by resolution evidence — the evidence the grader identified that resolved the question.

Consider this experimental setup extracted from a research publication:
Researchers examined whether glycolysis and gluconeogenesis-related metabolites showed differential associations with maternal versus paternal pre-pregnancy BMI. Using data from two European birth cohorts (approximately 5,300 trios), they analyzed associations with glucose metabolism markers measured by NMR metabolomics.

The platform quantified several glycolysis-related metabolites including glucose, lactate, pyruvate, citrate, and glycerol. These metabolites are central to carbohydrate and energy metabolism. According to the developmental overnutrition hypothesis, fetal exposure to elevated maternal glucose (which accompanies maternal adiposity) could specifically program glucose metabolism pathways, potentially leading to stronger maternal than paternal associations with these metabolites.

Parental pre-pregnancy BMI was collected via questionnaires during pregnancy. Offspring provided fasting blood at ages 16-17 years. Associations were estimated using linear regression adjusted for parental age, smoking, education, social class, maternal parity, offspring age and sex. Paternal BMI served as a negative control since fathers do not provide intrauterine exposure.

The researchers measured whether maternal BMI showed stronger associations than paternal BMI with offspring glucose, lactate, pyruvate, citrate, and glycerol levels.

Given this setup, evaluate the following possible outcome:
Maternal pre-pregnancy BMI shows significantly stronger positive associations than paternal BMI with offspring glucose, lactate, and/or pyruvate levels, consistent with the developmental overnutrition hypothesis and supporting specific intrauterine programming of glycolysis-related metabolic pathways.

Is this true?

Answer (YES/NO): NO